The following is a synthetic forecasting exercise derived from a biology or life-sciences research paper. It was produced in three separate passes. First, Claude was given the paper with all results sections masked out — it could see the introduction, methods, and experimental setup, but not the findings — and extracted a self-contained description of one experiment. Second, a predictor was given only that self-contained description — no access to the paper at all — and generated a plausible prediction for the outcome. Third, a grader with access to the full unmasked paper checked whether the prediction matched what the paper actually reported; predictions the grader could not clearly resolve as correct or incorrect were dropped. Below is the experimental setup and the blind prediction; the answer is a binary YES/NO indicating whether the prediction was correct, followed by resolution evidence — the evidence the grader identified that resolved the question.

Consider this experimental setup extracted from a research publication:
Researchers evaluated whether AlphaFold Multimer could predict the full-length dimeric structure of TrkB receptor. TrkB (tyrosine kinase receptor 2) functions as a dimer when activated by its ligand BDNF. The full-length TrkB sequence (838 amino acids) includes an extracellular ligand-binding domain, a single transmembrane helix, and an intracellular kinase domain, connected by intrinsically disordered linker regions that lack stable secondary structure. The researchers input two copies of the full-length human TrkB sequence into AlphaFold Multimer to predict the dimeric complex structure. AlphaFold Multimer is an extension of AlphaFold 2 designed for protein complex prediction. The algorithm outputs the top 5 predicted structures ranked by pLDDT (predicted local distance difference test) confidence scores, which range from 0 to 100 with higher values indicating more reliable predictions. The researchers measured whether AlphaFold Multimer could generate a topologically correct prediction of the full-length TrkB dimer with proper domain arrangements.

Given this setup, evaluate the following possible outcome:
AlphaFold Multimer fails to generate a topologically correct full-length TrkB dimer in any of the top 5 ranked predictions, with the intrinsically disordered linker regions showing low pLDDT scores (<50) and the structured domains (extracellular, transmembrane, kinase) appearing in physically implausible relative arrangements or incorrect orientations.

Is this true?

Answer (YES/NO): YES